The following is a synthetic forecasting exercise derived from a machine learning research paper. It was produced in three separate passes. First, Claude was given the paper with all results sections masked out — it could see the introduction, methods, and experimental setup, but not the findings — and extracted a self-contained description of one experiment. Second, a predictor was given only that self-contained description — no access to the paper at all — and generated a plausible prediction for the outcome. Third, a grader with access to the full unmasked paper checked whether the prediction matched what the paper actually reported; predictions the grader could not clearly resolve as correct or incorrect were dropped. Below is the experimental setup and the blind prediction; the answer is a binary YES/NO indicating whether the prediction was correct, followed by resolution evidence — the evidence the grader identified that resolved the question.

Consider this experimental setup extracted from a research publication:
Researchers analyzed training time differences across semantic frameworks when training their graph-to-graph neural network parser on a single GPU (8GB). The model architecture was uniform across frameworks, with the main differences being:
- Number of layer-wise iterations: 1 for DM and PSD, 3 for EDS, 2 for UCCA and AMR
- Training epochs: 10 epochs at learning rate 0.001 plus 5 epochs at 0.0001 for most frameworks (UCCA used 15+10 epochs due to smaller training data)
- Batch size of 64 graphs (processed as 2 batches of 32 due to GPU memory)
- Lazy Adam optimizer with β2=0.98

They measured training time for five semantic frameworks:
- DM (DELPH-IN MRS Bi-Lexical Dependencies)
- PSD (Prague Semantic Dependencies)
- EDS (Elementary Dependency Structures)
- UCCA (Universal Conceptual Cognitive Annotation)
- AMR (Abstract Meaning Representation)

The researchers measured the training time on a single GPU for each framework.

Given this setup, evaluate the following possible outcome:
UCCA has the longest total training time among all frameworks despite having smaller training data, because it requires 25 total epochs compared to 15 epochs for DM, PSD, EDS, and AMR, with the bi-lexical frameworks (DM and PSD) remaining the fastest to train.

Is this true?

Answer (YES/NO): NO